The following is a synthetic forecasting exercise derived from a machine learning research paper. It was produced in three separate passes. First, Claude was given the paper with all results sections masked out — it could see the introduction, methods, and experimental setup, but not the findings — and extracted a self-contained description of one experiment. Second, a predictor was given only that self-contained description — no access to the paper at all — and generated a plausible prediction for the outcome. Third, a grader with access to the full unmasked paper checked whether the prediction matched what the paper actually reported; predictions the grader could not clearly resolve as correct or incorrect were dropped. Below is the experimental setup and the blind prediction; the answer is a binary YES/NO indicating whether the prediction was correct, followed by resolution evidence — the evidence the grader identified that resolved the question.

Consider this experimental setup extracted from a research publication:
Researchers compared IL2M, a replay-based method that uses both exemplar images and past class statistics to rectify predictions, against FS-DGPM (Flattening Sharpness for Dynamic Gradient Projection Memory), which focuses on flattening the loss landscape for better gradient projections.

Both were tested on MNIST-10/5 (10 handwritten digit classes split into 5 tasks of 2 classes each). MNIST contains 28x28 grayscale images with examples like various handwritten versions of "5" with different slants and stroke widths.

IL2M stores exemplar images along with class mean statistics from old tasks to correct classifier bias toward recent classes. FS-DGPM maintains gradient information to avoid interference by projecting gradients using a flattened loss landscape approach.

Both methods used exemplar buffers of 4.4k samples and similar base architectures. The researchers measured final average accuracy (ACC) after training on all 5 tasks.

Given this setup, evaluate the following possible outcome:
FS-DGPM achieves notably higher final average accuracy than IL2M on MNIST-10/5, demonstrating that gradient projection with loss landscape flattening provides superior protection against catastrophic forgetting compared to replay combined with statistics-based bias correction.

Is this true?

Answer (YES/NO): NO